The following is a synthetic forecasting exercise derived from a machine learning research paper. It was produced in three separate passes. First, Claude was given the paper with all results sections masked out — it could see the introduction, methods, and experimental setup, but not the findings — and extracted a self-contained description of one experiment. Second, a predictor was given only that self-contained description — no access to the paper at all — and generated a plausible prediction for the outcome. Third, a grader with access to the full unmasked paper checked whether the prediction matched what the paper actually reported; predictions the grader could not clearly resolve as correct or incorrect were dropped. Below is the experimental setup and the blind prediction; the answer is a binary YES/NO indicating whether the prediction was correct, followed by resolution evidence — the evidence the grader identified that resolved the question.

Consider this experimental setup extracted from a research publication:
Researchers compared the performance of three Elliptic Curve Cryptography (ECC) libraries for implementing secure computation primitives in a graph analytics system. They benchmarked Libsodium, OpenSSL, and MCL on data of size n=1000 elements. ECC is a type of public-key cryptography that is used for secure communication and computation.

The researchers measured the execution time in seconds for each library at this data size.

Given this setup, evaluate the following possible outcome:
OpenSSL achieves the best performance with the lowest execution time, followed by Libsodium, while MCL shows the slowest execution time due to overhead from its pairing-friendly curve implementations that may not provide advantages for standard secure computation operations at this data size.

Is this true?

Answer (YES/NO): YES